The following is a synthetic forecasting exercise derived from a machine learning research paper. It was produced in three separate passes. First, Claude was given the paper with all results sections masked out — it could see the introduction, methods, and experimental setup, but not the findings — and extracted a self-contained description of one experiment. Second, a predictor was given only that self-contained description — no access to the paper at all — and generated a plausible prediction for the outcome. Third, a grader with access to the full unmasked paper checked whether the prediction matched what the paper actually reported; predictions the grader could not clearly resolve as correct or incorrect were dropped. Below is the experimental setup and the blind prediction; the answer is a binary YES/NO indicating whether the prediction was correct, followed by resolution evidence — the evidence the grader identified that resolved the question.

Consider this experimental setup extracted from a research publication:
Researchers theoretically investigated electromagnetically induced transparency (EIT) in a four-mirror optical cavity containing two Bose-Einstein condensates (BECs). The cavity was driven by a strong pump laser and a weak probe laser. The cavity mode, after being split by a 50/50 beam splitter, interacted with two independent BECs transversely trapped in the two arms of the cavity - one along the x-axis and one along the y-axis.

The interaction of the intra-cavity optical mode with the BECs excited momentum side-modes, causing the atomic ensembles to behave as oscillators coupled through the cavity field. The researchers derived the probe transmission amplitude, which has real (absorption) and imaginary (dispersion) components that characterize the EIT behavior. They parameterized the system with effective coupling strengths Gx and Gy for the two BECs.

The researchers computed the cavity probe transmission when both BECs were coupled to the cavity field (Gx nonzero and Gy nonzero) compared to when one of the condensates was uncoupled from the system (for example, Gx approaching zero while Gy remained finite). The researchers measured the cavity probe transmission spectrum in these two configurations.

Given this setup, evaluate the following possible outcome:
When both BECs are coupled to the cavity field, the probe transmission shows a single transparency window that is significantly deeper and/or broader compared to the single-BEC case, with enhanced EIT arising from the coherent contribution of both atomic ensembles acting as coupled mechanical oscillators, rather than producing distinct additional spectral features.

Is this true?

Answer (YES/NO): NO